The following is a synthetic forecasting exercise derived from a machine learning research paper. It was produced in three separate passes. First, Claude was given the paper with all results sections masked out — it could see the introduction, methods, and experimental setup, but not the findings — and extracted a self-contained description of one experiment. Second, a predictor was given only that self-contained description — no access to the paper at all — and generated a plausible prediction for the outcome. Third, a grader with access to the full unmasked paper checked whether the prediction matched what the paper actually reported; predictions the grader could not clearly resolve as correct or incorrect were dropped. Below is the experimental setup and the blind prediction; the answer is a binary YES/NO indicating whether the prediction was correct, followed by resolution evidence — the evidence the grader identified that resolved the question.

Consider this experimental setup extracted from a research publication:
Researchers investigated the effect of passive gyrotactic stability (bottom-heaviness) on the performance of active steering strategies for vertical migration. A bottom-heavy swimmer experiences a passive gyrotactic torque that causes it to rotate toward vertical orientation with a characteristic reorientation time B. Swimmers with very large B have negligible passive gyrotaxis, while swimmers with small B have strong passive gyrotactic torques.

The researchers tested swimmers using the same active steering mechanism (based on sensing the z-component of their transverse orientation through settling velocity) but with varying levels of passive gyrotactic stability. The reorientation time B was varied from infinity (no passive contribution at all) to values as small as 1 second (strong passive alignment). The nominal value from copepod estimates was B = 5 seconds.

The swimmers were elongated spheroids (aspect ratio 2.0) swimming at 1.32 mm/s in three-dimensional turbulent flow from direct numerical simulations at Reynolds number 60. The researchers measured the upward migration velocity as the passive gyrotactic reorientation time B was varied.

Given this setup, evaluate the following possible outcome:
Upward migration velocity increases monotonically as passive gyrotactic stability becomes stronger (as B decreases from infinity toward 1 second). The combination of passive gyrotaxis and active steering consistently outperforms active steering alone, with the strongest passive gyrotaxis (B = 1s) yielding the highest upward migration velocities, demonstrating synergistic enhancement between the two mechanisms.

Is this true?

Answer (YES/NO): NO